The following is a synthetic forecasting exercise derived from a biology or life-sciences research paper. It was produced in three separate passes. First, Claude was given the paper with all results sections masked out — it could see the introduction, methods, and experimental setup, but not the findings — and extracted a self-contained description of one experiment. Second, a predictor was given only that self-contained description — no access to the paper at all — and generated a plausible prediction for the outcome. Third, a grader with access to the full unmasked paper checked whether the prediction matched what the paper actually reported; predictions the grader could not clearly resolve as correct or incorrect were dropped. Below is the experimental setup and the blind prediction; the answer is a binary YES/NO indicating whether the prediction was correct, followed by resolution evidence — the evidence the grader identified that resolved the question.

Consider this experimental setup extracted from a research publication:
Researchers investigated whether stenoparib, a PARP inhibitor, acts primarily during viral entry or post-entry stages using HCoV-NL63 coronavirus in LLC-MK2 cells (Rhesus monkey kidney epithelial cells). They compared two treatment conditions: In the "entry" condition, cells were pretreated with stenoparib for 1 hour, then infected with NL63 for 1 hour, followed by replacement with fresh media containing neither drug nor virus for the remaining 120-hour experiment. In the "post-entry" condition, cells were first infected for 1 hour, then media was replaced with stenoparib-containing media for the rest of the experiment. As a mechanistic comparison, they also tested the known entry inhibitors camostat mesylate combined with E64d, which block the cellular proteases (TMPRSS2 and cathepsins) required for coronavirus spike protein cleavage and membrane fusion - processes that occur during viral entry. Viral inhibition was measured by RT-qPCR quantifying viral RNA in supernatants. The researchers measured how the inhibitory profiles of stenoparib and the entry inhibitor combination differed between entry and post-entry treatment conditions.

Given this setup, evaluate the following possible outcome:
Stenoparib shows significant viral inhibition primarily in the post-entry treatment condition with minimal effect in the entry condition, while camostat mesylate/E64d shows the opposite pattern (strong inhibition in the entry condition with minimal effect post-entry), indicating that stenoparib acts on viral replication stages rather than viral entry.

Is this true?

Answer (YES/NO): NO